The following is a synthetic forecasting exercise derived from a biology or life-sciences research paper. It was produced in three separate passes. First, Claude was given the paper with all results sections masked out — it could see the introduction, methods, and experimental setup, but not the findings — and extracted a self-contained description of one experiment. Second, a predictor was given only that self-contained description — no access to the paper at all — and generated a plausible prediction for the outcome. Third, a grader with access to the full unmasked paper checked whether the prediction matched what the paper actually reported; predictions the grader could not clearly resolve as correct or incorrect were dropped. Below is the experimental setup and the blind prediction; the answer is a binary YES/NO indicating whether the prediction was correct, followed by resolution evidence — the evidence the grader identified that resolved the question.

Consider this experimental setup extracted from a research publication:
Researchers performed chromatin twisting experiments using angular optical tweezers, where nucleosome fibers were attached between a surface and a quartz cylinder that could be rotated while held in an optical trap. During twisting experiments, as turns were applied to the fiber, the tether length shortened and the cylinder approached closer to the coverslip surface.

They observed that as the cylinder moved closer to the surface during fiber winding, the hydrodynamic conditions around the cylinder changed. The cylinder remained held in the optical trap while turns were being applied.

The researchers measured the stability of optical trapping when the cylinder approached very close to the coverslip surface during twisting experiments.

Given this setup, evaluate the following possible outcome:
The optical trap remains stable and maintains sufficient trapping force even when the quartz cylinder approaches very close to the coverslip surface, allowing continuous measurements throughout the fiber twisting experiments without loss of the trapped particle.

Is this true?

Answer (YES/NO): NO